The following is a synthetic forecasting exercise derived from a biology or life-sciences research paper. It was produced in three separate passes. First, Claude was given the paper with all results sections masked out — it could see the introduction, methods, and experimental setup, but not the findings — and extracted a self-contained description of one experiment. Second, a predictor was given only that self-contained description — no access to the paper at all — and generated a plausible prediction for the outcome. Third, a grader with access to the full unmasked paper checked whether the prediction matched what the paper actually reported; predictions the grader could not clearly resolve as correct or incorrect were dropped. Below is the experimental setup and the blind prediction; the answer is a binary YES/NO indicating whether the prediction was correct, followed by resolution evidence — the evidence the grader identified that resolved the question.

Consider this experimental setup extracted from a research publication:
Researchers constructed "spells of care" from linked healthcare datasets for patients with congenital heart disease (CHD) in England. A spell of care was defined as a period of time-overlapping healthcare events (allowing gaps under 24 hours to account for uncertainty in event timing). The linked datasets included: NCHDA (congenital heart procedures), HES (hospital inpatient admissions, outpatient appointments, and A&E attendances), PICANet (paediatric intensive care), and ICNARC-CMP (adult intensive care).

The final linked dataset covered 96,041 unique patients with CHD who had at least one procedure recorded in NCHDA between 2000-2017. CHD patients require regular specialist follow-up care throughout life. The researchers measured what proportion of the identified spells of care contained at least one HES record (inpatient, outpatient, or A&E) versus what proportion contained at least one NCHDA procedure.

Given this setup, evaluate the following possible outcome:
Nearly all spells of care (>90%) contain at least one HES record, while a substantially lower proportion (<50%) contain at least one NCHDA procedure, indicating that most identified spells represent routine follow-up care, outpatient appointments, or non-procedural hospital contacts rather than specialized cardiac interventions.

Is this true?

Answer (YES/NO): YES